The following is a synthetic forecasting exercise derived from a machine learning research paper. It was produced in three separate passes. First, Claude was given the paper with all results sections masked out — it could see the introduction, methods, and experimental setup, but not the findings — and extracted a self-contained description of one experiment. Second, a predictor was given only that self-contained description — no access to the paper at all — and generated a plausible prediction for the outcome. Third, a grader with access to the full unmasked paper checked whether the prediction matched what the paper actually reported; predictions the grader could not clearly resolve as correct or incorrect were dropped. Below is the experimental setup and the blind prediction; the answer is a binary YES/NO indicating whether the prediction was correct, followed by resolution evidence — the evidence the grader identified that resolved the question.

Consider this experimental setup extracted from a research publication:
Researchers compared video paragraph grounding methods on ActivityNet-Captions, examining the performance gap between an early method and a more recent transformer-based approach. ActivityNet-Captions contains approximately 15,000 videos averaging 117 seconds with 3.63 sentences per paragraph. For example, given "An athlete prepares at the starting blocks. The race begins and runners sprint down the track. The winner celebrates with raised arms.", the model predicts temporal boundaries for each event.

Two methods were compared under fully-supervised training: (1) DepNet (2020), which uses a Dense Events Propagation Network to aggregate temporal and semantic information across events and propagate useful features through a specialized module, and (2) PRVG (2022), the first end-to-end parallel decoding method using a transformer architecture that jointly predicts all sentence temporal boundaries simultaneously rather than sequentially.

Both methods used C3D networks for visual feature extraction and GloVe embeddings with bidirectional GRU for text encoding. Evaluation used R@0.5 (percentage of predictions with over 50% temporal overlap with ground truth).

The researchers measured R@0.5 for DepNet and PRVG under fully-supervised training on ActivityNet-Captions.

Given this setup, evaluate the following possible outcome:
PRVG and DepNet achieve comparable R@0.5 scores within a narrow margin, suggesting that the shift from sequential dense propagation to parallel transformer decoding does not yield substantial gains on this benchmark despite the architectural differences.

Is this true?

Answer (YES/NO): NO